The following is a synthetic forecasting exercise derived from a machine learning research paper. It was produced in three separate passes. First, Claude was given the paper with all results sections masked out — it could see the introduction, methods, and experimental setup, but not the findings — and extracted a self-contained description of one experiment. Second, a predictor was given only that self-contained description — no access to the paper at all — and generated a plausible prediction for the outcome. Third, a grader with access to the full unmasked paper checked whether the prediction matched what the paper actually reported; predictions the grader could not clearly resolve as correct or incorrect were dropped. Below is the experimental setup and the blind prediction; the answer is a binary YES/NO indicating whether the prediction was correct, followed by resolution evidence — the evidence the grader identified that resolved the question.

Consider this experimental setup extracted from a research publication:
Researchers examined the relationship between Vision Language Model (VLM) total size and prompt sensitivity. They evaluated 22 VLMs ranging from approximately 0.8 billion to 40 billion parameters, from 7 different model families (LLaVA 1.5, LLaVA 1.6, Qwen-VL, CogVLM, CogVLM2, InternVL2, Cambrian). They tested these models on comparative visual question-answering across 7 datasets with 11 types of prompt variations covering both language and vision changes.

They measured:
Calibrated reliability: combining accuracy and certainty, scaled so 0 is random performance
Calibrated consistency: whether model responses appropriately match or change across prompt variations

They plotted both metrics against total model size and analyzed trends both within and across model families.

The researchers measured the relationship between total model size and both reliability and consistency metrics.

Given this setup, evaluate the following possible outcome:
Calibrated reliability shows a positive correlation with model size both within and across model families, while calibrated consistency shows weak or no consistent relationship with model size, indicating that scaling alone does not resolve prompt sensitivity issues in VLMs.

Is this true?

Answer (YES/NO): NO